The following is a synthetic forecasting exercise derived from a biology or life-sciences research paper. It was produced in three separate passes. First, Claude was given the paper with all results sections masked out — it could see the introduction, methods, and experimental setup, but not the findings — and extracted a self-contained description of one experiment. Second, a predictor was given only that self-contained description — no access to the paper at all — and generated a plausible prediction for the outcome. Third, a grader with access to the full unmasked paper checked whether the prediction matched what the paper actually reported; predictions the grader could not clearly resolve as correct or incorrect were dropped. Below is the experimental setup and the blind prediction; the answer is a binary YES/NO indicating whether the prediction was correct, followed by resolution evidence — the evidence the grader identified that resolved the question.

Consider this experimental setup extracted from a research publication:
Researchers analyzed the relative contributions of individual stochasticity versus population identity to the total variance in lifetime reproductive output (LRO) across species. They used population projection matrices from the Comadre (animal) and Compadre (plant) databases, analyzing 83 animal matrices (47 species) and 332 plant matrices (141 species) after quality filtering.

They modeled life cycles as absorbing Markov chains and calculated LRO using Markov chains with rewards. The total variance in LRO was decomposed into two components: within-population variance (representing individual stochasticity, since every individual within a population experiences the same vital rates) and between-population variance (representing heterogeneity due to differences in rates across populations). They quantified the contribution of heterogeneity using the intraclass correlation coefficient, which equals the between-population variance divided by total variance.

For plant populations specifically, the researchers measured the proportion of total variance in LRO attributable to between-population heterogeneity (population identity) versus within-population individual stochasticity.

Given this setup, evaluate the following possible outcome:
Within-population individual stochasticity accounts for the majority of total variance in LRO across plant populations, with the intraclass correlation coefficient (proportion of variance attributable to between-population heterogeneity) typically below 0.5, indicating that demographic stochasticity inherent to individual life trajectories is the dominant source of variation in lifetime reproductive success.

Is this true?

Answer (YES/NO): YES